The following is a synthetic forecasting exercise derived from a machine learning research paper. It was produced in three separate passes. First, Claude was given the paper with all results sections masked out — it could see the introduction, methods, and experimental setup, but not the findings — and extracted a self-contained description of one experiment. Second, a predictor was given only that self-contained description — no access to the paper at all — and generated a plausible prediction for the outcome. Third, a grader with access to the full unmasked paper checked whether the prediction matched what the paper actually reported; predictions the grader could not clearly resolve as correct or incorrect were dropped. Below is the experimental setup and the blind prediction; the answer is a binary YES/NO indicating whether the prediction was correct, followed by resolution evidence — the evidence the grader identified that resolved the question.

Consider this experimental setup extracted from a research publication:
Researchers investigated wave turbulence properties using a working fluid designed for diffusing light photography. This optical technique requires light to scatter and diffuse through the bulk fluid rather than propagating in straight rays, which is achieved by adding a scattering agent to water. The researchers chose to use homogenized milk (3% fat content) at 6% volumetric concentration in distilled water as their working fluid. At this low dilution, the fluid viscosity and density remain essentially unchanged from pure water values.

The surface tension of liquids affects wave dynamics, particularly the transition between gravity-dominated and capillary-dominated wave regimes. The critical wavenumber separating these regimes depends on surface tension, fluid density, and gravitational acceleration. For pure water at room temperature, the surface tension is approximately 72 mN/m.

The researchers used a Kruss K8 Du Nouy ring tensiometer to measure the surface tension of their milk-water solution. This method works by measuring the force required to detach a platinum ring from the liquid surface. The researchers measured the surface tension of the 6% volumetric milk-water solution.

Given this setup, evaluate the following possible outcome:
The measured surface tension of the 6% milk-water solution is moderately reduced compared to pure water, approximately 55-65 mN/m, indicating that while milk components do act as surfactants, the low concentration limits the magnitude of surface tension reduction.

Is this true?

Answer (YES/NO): NO